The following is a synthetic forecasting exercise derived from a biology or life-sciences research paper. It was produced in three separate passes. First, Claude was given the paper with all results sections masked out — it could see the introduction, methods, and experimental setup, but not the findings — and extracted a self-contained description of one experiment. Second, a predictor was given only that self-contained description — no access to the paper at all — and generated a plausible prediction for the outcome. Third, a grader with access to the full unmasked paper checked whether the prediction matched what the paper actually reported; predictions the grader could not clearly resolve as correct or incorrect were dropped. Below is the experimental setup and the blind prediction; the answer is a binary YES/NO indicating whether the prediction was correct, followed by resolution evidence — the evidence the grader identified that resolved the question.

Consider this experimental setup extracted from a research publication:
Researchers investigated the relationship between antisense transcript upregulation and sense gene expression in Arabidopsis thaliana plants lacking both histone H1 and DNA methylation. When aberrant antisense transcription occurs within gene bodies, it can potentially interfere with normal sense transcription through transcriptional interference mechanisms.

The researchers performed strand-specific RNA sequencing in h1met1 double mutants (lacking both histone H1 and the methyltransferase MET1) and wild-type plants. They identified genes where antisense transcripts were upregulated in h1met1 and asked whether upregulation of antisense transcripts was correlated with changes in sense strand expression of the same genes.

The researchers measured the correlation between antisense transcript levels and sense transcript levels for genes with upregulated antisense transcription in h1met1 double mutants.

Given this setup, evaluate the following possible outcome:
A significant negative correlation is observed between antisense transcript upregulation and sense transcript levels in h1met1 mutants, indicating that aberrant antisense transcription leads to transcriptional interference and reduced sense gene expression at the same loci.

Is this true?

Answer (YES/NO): NO